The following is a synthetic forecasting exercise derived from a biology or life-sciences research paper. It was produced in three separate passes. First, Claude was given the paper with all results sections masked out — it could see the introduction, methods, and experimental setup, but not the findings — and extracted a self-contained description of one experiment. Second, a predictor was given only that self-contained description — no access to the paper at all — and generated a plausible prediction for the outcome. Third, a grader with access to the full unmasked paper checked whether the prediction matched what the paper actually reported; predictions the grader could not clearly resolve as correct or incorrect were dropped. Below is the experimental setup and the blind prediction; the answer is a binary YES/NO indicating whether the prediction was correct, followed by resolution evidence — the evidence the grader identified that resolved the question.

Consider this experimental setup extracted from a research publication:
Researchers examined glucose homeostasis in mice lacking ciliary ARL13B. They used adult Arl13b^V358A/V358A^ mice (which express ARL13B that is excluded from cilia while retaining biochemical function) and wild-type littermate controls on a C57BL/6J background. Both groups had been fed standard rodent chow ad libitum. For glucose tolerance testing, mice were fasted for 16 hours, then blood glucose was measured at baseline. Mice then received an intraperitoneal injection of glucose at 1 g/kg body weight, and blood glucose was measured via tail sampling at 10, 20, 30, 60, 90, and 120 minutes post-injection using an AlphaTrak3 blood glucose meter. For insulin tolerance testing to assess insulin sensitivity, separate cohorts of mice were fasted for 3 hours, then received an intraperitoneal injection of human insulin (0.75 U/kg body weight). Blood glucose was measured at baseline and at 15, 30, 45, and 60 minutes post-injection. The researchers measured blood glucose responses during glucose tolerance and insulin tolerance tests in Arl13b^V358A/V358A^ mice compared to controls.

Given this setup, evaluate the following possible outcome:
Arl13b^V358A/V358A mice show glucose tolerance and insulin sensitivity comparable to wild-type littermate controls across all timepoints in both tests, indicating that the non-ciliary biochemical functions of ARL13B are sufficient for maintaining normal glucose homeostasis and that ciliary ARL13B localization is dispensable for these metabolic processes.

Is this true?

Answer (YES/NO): NO